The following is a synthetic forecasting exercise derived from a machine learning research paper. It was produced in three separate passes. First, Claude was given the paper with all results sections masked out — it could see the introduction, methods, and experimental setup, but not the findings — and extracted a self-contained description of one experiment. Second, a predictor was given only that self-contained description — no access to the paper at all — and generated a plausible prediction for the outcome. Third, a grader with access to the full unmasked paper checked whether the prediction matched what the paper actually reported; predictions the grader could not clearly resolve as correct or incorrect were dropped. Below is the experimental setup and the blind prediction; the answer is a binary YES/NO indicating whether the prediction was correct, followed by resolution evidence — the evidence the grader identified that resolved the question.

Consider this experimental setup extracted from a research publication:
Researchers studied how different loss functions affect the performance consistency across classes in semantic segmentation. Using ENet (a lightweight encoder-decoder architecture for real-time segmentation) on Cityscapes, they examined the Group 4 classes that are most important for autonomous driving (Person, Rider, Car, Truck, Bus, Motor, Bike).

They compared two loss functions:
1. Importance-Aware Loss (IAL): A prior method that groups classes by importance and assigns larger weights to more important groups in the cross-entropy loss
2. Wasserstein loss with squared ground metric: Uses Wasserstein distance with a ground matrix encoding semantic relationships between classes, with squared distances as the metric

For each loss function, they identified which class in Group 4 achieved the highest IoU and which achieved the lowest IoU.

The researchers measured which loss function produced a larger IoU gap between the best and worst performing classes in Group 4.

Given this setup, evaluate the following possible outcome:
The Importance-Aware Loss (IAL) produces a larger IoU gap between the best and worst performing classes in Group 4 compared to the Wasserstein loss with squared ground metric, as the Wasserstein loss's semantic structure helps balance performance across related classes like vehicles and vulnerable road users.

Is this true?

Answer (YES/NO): YES